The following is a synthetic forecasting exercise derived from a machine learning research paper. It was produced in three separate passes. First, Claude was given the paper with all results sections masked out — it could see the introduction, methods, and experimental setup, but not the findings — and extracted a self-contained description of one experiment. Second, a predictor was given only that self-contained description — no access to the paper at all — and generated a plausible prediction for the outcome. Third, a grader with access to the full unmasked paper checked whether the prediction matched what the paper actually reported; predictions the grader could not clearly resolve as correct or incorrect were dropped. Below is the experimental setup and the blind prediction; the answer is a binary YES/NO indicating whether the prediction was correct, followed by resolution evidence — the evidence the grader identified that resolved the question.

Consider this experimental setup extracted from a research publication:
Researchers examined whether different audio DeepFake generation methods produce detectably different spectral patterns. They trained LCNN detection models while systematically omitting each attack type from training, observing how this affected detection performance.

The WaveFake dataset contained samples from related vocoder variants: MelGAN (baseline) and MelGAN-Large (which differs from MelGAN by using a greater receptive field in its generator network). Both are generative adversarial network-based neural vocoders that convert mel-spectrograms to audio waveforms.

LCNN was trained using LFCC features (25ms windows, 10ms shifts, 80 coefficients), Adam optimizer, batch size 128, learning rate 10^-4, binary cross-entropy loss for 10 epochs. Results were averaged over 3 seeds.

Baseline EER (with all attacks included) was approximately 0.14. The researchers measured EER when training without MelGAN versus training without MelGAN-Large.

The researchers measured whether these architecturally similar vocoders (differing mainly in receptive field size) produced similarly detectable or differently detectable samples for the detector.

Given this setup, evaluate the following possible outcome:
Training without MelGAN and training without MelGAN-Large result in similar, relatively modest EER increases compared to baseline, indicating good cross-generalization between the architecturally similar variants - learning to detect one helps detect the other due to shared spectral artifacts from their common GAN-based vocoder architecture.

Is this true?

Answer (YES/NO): NO